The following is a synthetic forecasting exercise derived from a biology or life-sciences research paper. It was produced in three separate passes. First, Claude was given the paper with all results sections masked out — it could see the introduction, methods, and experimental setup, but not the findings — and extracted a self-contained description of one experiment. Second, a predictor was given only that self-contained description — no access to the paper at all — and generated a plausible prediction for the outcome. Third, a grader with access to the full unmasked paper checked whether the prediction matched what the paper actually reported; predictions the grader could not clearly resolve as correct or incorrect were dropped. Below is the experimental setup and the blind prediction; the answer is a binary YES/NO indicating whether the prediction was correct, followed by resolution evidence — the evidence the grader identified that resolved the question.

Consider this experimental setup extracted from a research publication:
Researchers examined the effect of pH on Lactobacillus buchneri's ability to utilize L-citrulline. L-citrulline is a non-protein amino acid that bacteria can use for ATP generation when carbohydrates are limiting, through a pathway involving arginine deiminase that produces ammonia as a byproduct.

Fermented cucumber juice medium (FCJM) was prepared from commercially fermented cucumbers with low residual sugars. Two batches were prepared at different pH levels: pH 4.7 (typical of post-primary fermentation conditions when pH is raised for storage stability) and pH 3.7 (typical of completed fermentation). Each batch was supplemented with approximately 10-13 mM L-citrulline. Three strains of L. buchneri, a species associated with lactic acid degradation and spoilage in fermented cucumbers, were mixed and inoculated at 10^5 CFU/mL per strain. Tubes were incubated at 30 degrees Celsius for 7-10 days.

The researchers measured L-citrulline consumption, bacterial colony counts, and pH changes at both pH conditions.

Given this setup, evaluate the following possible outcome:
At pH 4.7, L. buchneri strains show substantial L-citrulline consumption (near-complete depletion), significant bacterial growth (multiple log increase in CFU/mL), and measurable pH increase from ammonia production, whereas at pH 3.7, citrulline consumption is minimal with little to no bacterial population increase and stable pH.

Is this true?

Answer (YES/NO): NO